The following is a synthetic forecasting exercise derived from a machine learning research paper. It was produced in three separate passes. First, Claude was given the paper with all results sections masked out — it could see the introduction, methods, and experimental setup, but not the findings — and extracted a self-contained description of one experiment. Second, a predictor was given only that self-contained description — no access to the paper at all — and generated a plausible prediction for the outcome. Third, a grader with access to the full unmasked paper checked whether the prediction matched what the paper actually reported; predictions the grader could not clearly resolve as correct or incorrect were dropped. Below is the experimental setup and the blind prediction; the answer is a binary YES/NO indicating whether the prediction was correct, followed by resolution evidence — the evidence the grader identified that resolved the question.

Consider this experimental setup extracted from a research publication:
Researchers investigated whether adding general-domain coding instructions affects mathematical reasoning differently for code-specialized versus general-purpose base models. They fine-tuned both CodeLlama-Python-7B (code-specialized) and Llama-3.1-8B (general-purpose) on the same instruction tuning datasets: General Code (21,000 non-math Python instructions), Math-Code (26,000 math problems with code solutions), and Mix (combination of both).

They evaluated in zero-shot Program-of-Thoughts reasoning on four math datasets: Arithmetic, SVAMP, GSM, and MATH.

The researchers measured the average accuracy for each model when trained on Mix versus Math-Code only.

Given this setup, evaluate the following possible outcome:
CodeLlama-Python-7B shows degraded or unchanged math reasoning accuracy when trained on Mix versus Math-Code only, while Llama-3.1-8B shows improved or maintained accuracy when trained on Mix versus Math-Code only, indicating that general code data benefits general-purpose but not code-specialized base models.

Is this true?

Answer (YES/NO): NO